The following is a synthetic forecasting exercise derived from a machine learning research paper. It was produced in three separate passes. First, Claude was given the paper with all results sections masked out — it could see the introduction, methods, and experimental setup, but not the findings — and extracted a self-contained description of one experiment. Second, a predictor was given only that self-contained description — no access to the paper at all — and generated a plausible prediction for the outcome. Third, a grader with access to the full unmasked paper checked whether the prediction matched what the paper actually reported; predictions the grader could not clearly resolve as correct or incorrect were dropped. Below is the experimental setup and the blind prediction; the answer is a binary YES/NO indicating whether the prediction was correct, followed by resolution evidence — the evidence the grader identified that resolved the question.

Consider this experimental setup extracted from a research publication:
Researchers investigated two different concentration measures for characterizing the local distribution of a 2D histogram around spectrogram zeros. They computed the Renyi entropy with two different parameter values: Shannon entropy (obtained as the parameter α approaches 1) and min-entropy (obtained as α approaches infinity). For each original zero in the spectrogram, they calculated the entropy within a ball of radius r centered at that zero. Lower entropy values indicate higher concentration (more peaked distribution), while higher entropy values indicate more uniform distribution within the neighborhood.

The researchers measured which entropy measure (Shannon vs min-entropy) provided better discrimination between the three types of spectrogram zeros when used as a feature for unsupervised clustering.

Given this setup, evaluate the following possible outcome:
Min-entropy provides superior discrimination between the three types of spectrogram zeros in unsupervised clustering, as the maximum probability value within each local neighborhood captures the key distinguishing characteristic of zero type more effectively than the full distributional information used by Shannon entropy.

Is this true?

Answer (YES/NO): NO